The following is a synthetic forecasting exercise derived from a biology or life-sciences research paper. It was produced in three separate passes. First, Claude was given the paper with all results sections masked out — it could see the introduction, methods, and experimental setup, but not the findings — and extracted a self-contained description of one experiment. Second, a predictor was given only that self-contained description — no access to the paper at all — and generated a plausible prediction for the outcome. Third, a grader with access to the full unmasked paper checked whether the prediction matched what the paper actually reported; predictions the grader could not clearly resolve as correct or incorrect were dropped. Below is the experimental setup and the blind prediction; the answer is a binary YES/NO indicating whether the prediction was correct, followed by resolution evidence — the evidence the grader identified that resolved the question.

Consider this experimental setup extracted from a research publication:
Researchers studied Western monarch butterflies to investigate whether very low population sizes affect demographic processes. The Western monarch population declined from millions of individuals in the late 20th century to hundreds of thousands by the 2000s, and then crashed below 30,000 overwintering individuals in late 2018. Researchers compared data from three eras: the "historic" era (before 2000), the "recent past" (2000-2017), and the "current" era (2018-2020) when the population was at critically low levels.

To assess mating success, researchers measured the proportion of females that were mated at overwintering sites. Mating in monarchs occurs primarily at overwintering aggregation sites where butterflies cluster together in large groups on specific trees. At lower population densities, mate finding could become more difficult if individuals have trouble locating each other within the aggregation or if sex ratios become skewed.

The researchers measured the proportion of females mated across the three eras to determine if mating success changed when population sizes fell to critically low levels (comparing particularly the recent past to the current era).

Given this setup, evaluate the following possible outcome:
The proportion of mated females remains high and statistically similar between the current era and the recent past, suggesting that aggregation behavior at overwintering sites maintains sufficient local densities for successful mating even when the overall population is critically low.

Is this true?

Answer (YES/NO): YES